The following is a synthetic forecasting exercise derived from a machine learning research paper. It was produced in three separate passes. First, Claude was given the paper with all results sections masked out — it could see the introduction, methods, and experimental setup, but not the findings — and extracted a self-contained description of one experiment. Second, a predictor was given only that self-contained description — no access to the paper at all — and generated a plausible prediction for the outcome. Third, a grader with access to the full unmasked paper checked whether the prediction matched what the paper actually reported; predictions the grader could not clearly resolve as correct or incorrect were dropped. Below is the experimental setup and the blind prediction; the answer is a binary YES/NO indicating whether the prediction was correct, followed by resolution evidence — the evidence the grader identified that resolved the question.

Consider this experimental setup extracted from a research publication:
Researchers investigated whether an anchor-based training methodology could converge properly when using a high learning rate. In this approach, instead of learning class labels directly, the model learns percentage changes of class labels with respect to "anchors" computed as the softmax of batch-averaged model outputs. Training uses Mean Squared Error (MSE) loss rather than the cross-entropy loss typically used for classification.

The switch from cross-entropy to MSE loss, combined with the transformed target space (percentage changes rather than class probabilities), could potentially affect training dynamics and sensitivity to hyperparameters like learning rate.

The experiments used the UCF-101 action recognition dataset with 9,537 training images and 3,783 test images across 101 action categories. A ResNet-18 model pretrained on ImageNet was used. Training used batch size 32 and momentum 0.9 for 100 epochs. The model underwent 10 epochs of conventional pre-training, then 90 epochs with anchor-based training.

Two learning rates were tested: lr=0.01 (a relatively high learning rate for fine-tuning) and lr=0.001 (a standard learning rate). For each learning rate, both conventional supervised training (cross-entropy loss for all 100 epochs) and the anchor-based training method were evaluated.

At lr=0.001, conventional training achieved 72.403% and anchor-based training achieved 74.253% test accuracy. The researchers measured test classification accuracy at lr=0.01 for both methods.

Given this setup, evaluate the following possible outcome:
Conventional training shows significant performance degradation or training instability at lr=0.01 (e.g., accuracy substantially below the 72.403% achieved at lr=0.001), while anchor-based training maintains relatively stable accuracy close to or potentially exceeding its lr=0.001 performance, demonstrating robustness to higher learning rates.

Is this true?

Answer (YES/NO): NO